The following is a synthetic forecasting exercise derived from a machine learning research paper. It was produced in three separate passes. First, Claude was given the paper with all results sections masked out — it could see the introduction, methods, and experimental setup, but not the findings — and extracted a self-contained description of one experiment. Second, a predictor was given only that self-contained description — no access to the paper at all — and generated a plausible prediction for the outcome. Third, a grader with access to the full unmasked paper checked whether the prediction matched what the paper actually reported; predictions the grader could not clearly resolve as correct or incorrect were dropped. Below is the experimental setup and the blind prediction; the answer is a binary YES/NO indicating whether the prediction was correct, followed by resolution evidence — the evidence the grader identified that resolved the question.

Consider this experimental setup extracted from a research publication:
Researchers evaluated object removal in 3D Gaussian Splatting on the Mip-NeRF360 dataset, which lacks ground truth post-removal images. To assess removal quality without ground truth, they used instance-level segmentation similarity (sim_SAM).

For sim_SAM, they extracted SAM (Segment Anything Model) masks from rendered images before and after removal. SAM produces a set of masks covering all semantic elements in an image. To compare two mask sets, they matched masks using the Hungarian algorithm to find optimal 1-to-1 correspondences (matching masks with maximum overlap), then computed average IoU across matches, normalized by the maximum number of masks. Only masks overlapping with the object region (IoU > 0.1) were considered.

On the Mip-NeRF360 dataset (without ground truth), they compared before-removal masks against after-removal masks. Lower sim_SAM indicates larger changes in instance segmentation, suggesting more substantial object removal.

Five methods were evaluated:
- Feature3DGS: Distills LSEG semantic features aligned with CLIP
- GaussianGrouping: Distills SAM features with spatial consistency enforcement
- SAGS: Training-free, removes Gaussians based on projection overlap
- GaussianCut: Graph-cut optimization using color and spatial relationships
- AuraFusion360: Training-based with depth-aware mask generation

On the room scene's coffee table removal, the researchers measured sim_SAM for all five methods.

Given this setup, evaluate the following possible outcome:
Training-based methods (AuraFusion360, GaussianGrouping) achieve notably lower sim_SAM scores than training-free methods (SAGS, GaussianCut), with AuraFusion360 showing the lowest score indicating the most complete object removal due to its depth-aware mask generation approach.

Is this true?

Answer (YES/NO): NO